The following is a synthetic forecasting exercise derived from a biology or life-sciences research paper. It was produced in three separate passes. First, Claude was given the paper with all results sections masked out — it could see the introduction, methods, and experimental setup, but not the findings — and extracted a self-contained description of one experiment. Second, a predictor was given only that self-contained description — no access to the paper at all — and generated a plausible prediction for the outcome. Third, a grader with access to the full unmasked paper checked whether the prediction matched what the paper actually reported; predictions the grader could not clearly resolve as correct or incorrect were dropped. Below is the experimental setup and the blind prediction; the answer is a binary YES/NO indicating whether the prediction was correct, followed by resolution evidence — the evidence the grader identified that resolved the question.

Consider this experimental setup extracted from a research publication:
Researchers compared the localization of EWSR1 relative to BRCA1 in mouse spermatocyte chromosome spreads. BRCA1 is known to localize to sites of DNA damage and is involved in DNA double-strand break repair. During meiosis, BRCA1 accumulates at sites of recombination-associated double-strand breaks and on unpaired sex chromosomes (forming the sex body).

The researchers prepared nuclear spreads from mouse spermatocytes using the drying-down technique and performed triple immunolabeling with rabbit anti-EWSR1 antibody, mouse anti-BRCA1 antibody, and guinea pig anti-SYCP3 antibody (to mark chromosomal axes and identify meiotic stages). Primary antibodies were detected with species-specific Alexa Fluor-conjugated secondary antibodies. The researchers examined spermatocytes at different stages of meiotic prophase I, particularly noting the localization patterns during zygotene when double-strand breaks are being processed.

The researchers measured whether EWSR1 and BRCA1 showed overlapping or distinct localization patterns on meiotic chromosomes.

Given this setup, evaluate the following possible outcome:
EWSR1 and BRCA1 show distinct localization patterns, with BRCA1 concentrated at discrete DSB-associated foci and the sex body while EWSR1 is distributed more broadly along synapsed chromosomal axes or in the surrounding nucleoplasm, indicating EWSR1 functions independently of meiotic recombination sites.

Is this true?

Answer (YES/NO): NO